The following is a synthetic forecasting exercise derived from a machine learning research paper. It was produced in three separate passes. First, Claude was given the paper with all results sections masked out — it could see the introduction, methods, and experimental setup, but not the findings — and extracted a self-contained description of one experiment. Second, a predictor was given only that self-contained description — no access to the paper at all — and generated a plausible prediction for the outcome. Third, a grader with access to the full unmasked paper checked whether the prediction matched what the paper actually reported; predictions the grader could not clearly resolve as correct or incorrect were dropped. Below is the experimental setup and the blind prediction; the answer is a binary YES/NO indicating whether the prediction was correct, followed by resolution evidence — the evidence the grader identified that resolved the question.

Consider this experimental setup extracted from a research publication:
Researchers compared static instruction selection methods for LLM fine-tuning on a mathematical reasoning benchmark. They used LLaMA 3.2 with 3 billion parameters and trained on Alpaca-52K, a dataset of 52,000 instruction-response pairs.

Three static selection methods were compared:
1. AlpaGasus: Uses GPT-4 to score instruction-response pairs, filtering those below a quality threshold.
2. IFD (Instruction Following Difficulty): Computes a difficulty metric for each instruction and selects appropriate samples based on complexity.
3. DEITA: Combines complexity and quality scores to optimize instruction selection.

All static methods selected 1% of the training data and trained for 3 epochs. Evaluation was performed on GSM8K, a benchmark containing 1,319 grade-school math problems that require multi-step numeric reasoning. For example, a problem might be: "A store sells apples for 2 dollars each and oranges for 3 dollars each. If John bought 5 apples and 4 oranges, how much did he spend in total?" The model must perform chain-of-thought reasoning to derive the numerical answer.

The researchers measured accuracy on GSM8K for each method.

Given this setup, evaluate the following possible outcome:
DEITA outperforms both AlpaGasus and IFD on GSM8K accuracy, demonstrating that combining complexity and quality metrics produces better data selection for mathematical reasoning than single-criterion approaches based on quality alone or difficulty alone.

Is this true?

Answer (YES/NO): YES